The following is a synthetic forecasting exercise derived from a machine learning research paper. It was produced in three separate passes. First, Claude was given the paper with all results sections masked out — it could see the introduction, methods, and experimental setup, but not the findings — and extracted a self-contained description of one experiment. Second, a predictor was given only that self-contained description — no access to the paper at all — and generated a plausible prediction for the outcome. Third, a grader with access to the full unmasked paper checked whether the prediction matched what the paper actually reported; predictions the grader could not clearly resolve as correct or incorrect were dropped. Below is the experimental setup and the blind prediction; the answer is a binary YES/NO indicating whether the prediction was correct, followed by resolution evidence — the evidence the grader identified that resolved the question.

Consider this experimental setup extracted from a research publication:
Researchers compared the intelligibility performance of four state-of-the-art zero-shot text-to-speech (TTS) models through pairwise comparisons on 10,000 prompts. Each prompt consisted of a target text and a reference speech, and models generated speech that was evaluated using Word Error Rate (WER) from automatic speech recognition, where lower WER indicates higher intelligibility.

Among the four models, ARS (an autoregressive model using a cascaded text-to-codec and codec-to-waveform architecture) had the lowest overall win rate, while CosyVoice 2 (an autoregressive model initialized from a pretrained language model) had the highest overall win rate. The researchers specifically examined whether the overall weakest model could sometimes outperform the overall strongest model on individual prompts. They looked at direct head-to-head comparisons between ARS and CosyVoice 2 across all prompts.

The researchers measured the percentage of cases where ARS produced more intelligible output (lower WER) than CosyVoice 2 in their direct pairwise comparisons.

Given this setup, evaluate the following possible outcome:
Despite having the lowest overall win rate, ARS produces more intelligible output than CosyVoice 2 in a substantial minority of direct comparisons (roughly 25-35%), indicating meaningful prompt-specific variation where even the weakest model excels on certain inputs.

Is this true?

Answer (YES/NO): NO